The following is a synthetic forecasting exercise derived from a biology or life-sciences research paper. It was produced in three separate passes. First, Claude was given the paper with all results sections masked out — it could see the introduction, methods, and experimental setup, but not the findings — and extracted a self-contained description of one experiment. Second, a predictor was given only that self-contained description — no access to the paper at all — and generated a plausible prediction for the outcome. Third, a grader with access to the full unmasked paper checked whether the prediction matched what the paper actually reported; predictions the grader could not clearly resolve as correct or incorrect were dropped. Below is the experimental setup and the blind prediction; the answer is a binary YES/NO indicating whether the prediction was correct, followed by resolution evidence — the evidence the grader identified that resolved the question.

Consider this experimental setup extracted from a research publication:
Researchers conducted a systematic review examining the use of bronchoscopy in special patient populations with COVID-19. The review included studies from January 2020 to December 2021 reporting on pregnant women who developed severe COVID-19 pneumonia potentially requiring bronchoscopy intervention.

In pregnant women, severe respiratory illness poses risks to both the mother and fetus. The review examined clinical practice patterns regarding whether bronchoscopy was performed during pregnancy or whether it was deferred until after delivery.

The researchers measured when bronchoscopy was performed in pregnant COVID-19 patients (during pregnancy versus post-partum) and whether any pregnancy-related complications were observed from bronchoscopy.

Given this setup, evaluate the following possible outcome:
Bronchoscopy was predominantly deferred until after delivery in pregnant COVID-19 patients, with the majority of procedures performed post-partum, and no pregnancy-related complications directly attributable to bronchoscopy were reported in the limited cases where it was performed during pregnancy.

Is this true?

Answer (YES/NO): NO